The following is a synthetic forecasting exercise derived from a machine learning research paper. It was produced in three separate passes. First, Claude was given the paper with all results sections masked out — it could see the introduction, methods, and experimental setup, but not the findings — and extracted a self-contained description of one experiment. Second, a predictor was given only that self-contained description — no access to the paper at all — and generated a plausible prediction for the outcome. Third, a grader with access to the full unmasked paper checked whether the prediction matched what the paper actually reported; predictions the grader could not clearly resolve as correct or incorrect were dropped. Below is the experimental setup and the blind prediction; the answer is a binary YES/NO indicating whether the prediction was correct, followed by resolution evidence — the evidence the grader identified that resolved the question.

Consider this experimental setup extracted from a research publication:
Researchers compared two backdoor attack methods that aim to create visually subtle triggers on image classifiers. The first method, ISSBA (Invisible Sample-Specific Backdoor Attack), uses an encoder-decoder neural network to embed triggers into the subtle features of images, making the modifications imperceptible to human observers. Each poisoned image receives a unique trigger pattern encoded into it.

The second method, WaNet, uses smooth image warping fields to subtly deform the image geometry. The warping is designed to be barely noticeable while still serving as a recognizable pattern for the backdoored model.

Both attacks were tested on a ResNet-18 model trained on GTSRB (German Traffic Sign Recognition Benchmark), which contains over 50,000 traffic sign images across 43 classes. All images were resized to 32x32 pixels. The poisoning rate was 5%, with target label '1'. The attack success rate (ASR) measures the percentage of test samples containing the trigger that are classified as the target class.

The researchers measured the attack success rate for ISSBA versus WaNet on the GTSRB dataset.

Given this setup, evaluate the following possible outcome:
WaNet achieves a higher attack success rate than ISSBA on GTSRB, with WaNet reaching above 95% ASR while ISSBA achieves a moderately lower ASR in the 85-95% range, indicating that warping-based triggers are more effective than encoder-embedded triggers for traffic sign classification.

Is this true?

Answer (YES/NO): NO